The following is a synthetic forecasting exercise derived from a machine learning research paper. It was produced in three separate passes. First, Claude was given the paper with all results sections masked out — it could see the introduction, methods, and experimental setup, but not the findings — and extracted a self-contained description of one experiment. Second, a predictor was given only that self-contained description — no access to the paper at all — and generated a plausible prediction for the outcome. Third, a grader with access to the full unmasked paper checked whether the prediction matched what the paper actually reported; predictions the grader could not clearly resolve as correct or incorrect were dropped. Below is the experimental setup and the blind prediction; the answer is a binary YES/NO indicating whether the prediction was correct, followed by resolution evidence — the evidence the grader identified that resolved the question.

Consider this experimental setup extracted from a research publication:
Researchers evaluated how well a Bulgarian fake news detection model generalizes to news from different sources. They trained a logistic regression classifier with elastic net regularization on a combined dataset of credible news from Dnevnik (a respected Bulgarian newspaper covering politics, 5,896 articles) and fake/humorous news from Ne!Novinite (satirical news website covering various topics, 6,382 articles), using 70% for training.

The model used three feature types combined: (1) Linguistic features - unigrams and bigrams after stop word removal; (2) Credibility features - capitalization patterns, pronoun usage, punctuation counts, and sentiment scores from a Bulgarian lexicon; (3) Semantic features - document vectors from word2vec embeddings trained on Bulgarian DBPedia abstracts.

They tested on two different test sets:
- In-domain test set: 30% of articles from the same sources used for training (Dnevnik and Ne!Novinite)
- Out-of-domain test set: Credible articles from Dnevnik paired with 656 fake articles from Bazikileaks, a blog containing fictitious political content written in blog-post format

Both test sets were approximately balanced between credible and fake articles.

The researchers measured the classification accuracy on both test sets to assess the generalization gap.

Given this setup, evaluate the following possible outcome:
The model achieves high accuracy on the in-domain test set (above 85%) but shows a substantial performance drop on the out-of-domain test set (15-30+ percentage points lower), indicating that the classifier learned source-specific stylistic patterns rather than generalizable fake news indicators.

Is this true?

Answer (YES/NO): NO